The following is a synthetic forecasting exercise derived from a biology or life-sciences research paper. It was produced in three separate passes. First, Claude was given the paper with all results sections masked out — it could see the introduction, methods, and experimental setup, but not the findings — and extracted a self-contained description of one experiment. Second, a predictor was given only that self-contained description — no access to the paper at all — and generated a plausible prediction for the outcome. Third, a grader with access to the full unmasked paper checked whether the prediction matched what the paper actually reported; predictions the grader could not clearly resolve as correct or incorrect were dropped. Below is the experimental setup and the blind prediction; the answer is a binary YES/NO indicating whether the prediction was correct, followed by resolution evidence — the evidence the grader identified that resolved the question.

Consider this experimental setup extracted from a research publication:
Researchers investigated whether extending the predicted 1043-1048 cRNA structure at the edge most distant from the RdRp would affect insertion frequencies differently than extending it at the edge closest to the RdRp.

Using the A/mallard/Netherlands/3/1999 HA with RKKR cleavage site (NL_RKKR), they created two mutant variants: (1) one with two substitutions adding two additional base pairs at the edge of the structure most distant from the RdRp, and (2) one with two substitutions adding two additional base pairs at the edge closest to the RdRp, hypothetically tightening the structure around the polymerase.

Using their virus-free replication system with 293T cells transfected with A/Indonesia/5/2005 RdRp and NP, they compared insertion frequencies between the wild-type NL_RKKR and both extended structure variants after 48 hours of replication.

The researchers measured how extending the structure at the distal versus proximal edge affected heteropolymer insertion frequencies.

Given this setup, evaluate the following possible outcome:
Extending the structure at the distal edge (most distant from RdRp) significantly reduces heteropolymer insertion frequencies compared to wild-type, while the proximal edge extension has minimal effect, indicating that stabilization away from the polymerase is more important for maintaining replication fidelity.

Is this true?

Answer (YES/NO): NO